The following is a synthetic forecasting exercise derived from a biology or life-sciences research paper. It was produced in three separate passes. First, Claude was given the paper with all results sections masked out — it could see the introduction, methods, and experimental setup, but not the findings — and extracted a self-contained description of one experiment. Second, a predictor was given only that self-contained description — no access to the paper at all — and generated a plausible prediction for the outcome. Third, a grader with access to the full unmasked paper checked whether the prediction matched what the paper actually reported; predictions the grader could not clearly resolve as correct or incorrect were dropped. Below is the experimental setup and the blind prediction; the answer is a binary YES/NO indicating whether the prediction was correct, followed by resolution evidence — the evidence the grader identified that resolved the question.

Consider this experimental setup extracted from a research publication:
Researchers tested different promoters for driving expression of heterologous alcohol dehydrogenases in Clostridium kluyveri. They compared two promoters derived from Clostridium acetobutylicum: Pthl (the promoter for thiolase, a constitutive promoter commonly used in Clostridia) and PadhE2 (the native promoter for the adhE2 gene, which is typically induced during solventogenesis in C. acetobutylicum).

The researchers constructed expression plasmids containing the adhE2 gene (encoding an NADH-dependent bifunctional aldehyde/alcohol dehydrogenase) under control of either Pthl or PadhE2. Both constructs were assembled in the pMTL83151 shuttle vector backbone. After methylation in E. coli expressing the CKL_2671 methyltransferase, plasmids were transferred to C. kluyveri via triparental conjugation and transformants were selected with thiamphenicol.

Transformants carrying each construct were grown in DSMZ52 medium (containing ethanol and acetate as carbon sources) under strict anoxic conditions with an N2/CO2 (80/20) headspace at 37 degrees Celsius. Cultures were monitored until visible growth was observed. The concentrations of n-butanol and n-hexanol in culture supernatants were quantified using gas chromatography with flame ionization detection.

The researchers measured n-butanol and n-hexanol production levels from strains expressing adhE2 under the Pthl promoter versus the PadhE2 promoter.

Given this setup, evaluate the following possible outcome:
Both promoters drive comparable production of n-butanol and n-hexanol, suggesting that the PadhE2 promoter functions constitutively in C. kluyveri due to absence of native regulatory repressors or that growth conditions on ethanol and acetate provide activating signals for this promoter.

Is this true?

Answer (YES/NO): YES